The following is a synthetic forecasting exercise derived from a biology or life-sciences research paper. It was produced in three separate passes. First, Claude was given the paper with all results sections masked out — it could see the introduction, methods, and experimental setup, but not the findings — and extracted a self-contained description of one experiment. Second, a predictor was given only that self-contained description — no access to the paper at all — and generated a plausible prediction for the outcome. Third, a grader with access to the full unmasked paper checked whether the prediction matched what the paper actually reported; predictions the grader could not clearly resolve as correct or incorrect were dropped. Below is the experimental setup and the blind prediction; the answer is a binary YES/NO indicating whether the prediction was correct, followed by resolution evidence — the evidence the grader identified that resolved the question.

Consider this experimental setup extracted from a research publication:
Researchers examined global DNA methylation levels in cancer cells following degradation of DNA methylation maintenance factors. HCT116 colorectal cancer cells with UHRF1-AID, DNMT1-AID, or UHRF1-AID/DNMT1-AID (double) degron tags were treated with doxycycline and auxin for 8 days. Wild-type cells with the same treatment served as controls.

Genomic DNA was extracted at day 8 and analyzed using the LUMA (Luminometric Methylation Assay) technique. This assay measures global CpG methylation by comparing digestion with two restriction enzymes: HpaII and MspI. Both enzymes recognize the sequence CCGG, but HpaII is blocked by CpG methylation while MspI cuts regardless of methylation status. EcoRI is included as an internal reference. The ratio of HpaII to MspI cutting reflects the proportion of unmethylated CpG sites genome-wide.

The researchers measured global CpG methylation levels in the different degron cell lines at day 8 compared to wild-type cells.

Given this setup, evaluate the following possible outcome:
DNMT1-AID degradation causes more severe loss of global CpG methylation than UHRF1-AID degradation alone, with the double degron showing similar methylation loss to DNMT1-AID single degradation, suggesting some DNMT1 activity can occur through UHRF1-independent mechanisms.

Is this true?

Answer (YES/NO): NO